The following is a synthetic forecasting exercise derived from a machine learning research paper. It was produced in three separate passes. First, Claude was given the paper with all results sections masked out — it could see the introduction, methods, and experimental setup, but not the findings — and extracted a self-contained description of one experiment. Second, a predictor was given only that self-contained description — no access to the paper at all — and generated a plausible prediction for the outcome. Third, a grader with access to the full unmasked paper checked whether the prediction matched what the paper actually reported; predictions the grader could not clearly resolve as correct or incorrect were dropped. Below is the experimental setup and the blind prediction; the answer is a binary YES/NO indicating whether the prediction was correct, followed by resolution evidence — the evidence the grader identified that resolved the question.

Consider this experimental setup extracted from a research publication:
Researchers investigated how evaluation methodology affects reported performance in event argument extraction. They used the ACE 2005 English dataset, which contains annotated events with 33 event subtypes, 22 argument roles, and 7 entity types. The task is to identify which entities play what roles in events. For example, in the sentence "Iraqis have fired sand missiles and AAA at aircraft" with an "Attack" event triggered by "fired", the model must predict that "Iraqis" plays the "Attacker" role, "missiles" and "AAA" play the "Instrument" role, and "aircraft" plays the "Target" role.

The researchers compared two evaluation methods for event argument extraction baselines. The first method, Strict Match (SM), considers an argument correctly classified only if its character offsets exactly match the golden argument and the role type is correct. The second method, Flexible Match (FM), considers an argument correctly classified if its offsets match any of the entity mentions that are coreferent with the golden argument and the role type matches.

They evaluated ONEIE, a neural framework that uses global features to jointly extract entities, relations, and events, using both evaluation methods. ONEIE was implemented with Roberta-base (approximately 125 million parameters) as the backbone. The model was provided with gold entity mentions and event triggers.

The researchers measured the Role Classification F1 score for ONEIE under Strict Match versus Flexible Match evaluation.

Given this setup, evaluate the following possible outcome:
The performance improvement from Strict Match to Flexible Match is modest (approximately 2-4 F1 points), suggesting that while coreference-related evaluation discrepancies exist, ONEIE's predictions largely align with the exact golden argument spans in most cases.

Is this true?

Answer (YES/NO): NO